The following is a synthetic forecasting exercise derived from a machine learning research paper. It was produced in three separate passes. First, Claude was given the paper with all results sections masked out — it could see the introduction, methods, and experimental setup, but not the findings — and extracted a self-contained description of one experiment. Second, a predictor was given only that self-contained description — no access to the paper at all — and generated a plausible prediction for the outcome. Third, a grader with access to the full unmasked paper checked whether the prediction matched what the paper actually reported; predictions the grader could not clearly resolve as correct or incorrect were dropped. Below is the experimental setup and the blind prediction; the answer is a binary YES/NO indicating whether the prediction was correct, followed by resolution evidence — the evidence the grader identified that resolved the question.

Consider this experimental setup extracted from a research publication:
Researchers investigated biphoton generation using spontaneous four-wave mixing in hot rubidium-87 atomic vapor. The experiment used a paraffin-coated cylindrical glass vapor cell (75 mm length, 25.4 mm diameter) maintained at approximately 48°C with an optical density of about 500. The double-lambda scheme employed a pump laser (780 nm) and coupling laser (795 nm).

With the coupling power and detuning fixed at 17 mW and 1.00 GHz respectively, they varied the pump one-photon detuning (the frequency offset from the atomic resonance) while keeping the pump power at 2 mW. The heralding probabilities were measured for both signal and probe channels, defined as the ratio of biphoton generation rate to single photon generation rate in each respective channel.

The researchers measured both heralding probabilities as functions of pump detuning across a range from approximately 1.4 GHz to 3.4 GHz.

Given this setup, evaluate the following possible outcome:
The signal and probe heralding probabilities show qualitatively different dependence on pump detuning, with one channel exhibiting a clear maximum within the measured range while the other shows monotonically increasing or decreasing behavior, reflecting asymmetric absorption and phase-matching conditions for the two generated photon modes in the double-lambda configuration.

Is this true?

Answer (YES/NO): NO